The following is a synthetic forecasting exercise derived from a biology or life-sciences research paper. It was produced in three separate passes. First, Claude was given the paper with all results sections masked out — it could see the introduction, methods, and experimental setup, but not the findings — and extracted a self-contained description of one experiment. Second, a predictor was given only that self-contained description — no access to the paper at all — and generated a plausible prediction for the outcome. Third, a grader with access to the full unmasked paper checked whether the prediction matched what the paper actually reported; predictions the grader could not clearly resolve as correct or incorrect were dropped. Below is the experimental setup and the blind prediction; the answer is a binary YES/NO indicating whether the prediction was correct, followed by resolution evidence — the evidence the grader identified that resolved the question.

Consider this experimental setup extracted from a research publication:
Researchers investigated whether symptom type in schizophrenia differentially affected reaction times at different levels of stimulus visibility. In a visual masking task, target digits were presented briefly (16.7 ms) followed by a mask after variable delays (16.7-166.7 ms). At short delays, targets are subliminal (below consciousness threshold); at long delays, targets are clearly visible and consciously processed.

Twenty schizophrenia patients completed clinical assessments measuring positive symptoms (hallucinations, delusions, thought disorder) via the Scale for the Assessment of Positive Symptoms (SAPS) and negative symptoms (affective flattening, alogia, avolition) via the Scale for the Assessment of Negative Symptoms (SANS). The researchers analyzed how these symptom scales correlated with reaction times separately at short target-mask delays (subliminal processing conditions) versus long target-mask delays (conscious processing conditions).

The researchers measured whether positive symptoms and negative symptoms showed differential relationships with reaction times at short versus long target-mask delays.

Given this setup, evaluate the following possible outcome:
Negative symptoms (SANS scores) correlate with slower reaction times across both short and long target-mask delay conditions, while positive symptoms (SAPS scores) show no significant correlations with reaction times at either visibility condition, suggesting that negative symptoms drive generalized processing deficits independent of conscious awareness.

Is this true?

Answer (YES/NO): NO